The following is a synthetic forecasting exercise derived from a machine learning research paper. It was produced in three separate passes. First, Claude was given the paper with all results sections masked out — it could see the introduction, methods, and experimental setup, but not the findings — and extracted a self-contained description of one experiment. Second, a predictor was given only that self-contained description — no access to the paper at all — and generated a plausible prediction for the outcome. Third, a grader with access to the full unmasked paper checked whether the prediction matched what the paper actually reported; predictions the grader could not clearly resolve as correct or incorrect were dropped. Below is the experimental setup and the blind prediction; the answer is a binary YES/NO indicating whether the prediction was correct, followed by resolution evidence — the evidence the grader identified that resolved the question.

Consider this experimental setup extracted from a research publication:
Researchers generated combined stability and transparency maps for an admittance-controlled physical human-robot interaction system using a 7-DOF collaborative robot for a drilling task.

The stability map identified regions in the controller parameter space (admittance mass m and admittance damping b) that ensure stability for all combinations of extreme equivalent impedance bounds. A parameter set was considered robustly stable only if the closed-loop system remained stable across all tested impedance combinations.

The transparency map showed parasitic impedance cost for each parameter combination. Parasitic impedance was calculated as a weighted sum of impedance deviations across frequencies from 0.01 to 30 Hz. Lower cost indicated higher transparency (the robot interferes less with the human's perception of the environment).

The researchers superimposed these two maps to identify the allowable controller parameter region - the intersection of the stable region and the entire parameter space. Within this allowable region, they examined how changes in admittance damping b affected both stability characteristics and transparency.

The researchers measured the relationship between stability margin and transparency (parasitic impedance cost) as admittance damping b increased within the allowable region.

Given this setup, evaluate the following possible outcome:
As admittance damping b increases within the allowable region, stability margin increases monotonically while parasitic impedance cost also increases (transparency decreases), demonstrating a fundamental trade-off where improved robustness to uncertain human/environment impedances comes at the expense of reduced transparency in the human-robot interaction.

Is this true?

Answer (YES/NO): YES